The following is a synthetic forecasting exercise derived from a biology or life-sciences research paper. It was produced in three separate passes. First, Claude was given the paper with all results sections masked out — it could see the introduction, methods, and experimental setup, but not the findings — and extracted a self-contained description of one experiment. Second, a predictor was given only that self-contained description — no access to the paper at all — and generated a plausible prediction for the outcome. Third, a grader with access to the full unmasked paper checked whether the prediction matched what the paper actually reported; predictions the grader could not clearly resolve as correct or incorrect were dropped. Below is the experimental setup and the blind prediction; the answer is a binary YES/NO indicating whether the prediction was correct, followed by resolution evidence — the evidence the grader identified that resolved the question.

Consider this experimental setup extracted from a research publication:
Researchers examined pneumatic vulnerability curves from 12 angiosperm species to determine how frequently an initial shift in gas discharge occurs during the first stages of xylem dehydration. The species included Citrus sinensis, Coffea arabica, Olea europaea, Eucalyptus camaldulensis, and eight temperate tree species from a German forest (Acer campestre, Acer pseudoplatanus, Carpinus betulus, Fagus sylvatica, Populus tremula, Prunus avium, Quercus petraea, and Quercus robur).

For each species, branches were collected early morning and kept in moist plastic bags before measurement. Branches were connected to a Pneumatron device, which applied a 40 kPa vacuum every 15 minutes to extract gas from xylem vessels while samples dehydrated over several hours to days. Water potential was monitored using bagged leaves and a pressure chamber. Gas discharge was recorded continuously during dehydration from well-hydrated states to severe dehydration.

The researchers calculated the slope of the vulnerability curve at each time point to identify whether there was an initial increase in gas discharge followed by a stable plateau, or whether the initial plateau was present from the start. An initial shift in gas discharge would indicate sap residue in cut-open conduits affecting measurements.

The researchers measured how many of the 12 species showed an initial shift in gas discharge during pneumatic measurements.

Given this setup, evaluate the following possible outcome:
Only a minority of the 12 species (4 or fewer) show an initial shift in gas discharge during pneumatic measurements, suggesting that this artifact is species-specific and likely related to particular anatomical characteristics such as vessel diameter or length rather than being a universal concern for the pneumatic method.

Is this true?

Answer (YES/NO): NO